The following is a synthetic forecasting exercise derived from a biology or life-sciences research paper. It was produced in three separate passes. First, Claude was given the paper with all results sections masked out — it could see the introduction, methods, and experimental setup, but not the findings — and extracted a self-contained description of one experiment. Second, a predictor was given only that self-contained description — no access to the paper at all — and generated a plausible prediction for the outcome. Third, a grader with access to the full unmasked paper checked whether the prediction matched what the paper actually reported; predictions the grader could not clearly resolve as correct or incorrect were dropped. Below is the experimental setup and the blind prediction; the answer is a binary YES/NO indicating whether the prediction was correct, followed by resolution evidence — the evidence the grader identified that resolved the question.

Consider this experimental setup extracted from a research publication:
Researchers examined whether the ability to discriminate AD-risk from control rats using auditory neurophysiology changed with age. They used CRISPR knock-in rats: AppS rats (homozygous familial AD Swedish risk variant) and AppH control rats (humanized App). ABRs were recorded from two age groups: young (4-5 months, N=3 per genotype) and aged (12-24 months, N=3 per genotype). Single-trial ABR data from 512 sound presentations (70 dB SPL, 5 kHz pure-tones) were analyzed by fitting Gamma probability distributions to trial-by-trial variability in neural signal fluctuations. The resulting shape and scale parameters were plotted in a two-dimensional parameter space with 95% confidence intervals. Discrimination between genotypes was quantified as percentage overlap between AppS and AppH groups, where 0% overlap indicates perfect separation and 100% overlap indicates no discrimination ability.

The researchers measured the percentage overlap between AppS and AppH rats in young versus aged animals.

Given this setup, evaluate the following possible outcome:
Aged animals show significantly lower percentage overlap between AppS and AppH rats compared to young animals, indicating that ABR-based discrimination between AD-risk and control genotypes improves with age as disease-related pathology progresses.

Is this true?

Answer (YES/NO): YES